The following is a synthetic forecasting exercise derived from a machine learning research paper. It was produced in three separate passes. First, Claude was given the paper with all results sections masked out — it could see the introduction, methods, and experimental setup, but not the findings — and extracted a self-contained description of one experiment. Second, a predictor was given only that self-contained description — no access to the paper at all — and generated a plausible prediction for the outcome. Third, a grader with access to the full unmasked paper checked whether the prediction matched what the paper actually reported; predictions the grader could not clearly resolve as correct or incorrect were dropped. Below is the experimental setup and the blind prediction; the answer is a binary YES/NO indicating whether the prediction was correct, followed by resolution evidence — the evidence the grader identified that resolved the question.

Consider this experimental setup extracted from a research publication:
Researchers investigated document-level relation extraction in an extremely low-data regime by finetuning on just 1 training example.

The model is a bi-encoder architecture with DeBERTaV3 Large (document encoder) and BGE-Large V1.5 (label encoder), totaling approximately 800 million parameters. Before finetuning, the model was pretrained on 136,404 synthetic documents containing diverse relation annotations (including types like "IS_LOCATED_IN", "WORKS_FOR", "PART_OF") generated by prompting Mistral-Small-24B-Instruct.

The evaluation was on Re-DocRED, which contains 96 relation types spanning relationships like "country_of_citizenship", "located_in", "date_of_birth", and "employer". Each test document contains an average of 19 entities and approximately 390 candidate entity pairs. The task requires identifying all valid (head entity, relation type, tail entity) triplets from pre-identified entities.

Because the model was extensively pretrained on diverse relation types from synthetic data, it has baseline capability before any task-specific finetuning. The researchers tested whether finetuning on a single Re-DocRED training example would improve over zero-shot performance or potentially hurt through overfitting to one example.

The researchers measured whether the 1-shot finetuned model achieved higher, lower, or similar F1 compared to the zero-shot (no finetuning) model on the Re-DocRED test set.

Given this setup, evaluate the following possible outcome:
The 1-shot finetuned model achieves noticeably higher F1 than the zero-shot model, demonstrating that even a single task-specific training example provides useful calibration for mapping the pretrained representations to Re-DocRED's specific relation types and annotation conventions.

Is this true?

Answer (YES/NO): YES